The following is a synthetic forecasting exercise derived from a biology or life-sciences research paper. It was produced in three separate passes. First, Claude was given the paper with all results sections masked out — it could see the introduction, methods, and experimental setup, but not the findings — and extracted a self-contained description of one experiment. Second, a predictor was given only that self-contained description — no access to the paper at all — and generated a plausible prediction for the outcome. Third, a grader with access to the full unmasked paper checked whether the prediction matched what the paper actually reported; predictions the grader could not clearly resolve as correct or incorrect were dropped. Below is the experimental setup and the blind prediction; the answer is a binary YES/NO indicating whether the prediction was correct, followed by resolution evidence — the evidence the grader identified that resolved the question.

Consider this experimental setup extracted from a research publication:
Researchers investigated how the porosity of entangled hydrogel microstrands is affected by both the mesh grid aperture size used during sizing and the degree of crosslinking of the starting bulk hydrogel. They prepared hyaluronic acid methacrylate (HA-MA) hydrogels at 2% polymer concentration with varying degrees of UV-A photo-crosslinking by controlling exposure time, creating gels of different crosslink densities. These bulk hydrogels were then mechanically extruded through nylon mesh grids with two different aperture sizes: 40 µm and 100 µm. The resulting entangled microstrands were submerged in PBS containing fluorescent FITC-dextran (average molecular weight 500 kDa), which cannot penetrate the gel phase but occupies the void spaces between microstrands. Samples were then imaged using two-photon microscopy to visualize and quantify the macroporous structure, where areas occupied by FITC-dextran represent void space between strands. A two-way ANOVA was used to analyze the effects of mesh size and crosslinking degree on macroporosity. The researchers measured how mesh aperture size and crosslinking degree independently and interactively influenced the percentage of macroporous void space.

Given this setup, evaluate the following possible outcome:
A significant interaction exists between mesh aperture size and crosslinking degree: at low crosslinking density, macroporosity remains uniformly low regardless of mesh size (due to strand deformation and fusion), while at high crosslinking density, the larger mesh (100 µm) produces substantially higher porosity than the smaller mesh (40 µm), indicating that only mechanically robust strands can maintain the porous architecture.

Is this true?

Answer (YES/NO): NO